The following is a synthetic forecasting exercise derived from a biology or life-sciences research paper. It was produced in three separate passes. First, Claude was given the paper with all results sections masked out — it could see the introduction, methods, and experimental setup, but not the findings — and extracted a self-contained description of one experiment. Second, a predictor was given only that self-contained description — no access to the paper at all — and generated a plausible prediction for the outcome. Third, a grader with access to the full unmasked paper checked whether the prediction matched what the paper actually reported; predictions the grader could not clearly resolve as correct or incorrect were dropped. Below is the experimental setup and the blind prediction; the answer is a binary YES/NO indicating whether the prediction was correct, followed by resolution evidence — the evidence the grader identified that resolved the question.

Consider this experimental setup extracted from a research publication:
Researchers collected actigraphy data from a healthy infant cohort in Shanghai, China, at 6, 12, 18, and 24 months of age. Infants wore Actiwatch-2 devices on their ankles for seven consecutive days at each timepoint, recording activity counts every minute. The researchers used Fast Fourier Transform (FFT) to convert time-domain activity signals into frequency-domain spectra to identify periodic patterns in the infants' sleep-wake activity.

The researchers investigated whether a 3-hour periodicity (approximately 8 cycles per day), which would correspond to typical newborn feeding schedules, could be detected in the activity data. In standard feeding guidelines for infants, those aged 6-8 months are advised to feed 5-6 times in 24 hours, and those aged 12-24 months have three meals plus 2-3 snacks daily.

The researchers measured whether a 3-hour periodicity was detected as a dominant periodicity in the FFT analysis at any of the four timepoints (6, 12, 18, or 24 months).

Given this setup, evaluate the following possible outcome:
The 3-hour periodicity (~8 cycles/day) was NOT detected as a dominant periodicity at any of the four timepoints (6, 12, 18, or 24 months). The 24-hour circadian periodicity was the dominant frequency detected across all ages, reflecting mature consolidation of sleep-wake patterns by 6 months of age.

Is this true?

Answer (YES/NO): NO